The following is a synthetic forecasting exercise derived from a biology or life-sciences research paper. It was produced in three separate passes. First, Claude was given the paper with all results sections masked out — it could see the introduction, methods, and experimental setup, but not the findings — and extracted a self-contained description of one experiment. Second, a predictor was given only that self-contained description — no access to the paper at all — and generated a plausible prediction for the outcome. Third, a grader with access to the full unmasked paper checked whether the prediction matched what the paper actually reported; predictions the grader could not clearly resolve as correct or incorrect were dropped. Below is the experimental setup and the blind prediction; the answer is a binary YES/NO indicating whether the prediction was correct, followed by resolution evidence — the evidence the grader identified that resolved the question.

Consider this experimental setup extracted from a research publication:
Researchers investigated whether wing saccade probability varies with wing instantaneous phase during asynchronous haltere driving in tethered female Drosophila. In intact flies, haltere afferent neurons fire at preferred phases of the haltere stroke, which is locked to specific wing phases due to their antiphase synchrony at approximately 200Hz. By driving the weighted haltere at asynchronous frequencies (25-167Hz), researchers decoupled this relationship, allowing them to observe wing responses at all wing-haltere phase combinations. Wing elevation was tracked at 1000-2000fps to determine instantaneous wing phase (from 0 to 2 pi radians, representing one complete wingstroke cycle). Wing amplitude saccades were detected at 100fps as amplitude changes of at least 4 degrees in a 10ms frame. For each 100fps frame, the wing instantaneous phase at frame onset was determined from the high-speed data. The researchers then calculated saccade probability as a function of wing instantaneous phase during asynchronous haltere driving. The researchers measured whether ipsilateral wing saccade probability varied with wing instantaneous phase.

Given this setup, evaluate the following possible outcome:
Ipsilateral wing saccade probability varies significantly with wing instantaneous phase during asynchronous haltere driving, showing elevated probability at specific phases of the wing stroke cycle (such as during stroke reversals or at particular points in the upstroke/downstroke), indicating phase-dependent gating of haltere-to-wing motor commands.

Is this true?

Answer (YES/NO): NO